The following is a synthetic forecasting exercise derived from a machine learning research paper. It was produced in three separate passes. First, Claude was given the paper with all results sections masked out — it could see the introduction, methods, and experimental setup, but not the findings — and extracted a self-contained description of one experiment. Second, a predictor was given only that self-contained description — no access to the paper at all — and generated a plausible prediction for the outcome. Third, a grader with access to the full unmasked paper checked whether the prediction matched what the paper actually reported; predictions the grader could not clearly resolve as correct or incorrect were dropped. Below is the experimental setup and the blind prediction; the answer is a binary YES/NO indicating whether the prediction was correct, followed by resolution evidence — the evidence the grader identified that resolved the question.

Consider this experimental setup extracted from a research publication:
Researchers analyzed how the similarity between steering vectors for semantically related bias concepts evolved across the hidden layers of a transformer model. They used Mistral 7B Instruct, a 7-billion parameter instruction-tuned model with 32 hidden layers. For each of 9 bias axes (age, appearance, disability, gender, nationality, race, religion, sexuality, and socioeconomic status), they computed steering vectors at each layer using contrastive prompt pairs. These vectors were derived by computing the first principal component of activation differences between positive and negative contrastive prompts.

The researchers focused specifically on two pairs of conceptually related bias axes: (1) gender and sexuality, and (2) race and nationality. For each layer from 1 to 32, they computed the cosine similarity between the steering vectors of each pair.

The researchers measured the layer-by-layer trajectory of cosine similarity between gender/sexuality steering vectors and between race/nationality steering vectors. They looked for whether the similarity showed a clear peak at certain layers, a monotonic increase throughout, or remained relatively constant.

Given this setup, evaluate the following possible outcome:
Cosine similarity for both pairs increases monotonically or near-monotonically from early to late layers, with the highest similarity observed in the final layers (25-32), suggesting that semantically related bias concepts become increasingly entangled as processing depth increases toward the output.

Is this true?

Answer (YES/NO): NO